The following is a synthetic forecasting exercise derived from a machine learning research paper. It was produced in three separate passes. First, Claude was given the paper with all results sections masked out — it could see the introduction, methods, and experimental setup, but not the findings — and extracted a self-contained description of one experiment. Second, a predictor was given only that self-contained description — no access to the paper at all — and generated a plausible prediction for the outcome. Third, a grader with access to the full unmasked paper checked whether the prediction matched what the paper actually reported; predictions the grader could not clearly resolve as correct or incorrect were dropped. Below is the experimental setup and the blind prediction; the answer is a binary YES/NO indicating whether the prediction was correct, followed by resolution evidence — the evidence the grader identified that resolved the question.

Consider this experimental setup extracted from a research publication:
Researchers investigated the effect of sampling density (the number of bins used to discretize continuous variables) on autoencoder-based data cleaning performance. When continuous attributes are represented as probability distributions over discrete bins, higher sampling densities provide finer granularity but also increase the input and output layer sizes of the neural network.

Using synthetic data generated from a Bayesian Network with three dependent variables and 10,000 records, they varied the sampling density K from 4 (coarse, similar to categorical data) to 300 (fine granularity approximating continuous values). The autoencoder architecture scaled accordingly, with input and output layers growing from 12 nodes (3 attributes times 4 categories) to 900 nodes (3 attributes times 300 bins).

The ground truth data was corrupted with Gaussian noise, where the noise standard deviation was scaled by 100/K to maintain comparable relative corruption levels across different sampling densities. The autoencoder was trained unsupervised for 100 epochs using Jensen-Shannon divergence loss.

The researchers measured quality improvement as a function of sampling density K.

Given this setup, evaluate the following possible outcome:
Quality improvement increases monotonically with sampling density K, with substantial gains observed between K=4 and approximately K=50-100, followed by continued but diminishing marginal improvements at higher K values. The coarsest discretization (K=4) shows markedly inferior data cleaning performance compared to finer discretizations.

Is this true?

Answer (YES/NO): NO